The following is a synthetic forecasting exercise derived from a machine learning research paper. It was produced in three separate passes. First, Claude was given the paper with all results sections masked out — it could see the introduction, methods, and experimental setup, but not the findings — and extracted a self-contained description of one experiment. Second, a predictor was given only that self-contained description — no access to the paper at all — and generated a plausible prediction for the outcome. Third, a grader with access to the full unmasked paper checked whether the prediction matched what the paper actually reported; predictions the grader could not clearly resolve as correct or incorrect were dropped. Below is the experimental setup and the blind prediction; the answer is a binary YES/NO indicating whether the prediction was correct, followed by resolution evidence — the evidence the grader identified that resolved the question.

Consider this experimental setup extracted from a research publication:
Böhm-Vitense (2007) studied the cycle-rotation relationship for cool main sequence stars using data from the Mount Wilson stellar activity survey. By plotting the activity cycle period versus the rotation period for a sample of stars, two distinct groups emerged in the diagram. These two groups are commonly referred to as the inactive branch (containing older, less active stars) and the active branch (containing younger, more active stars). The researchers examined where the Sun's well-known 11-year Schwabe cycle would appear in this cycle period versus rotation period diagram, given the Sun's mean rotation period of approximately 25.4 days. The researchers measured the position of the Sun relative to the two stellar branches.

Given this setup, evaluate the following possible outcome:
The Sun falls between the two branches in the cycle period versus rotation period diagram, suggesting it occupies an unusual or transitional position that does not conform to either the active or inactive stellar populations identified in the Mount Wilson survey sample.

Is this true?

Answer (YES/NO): YES